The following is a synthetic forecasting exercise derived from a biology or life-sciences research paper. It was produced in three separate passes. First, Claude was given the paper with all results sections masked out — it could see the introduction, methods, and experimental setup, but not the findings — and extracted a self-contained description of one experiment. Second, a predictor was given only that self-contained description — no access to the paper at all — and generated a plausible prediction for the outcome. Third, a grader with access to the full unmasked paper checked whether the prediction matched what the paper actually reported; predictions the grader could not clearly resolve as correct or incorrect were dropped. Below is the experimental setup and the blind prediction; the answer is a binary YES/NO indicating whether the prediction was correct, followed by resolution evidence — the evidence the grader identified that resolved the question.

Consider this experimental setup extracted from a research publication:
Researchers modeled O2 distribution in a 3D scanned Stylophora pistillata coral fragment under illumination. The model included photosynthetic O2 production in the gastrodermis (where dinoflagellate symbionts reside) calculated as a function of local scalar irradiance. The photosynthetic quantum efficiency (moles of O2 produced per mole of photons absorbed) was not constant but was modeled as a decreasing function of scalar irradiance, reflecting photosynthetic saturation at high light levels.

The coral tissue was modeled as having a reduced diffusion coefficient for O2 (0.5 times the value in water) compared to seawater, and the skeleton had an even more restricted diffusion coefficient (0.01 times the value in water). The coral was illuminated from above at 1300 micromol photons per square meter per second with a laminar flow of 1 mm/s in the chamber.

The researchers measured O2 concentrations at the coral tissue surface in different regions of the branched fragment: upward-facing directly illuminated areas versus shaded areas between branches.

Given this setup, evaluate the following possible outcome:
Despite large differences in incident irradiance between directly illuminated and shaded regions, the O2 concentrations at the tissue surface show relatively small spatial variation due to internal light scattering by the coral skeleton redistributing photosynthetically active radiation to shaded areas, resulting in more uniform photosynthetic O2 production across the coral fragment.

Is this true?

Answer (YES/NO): NO